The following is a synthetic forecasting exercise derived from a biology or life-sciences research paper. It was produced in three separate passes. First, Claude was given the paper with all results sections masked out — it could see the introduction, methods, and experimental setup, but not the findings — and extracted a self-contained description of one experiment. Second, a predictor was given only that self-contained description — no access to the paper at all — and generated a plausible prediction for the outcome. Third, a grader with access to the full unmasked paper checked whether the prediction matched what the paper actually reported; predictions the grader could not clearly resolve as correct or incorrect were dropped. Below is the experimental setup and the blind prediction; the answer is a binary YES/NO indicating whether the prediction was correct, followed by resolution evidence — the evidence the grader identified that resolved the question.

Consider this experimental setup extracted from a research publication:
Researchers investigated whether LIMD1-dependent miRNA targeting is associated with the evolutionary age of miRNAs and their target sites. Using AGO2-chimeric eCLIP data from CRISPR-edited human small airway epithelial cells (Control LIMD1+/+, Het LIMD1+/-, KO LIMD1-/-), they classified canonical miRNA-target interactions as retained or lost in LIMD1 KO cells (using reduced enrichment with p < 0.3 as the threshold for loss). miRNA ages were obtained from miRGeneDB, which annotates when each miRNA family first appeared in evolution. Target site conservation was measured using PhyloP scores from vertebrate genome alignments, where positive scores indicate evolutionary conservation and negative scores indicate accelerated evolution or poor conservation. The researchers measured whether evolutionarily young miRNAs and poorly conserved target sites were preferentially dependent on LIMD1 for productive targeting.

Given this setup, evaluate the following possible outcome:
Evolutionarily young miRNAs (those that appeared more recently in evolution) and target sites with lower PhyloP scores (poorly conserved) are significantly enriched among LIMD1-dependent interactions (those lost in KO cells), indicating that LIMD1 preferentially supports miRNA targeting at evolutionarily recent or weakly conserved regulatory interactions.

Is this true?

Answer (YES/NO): YES